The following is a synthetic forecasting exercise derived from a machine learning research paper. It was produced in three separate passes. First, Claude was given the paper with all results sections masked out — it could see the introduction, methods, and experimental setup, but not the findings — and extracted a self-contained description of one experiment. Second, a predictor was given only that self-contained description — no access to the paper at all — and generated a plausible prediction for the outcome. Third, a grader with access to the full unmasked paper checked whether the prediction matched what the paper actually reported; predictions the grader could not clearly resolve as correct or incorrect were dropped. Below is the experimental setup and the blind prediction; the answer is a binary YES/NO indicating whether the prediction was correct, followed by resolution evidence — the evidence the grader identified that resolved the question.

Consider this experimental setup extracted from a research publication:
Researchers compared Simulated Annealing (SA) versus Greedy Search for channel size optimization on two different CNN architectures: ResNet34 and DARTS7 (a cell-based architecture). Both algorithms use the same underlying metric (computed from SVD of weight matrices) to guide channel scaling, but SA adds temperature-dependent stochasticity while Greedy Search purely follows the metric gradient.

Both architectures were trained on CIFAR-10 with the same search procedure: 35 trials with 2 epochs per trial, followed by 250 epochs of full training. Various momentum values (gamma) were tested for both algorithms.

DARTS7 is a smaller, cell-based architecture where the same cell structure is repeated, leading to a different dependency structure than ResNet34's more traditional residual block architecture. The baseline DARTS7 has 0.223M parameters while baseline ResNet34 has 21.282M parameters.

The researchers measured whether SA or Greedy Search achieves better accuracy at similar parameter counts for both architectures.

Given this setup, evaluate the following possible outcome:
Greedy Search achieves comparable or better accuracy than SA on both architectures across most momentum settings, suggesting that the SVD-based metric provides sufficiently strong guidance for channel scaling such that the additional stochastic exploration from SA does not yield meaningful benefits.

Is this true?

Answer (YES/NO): NO